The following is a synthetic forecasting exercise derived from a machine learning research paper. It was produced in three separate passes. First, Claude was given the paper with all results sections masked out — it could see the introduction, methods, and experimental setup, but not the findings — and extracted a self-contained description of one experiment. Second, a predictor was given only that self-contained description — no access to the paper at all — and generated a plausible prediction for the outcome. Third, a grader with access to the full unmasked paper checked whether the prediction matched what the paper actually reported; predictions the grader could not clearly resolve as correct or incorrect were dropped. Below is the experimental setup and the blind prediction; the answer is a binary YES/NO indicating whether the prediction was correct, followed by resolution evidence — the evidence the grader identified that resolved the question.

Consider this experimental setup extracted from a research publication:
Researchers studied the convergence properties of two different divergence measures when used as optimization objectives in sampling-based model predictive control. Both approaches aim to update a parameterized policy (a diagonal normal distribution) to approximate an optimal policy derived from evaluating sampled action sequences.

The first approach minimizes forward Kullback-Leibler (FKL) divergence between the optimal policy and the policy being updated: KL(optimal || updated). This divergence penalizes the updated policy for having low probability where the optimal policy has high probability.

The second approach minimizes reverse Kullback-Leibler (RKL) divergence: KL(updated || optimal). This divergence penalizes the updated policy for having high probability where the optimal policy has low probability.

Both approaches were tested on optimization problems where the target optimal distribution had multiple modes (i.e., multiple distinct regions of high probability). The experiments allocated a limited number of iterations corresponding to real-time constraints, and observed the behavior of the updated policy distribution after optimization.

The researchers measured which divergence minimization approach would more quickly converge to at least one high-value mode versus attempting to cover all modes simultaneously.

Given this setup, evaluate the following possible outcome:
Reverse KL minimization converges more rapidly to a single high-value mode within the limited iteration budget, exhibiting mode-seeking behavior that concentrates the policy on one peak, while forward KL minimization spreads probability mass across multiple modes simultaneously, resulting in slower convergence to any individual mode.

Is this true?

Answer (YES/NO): YES